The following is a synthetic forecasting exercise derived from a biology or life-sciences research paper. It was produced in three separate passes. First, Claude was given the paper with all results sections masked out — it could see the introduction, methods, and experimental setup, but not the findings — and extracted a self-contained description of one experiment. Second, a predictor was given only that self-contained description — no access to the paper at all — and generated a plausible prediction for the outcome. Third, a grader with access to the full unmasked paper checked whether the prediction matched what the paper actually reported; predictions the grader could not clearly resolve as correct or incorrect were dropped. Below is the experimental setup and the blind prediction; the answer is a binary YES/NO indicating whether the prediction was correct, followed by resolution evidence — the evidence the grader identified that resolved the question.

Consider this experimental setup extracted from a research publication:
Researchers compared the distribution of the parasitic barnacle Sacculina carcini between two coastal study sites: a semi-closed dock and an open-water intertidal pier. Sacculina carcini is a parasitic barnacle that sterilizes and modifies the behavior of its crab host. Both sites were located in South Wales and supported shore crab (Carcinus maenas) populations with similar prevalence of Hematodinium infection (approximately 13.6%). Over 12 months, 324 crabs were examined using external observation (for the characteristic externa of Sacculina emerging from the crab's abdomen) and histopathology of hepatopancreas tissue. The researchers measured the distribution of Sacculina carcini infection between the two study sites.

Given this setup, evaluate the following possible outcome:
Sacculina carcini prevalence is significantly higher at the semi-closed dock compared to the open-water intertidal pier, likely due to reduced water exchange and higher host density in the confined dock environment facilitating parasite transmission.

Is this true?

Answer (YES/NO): YES